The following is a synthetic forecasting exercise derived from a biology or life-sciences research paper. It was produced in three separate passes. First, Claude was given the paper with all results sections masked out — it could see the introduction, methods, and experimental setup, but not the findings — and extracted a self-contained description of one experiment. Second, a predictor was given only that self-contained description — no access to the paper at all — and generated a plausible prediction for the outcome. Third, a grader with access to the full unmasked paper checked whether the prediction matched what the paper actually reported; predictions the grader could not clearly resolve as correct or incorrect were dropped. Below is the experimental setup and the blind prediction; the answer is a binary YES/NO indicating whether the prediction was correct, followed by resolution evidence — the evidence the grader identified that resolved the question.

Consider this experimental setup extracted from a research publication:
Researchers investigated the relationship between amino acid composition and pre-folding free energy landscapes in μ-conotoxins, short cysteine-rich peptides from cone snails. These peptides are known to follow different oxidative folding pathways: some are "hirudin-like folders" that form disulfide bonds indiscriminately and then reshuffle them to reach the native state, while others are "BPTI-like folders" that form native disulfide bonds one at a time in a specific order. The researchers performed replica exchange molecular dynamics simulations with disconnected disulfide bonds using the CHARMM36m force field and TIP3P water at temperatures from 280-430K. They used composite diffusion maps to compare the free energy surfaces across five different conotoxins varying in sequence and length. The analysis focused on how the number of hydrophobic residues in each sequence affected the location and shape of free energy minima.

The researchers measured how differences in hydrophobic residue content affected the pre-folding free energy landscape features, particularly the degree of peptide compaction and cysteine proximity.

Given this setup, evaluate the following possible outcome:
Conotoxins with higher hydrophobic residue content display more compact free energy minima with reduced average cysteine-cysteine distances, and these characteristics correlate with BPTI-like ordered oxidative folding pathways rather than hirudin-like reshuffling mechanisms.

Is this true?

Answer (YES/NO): NO